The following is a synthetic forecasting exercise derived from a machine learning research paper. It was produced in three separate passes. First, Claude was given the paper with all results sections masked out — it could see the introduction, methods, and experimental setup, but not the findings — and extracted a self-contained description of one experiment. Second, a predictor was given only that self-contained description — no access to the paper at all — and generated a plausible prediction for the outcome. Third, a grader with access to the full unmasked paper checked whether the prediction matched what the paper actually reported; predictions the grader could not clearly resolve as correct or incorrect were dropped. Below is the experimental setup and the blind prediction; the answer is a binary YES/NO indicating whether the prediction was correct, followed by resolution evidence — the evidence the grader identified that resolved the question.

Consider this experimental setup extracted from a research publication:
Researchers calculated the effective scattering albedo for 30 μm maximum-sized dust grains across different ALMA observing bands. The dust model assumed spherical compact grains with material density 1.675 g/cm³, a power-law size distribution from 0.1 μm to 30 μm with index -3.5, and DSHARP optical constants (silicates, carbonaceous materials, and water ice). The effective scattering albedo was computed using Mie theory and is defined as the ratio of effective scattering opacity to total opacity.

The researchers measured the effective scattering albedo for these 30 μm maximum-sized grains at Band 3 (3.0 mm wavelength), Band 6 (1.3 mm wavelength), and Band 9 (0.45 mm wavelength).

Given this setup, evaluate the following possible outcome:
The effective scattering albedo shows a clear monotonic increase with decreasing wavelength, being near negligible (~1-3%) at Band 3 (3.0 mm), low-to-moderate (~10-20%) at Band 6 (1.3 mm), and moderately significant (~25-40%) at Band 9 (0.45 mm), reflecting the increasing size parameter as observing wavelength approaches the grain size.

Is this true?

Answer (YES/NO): NO